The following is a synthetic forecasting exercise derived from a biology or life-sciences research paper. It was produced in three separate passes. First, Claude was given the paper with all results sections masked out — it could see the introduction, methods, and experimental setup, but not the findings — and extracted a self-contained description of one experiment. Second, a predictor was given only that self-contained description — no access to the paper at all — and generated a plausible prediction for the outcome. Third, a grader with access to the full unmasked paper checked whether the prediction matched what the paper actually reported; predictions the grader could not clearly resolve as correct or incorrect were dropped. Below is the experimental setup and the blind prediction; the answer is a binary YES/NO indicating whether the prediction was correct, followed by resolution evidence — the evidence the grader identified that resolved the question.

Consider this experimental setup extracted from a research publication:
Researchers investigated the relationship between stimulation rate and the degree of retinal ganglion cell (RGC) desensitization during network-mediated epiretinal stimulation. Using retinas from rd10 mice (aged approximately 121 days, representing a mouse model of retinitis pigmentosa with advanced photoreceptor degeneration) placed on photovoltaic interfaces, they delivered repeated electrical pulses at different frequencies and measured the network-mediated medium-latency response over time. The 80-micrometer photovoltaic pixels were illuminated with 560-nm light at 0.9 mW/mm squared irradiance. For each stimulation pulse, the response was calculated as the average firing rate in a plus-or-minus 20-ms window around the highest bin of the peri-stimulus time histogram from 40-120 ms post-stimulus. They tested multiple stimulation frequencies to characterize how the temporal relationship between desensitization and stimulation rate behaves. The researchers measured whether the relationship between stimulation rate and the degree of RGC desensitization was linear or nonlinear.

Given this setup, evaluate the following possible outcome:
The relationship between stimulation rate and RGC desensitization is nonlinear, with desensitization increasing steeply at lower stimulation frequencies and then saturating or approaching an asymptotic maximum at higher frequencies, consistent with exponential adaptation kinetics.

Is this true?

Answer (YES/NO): YES